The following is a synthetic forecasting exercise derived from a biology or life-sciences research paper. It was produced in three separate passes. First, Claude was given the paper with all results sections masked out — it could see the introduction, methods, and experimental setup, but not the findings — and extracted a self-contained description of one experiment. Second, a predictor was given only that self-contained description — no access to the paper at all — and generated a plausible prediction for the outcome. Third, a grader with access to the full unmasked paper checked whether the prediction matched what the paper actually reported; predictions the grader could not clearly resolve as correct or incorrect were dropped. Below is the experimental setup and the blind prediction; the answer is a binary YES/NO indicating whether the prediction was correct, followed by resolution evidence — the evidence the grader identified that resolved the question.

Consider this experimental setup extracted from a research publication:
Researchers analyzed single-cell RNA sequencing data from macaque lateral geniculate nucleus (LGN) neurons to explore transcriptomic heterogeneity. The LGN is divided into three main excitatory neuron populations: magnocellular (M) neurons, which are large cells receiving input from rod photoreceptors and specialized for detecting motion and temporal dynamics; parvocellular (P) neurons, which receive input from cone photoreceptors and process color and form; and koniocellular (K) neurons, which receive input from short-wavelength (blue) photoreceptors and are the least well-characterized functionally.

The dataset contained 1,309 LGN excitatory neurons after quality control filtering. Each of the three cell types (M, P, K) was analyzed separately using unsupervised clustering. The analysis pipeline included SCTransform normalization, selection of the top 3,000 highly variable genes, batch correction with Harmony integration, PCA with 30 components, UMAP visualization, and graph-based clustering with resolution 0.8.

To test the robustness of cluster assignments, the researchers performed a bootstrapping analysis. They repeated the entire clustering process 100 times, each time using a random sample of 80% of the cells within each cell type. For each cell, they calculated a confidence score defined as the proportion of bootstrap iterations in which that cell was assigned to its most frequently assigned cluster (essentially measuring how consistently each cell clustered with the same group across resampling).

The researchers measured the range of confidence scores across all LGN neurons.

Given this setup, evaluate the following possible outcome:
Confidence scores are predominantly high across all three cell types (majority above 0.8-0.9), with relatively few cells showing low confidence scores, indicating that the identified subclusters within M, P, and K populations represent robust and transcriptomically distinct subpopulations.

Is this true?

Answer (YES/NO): YES